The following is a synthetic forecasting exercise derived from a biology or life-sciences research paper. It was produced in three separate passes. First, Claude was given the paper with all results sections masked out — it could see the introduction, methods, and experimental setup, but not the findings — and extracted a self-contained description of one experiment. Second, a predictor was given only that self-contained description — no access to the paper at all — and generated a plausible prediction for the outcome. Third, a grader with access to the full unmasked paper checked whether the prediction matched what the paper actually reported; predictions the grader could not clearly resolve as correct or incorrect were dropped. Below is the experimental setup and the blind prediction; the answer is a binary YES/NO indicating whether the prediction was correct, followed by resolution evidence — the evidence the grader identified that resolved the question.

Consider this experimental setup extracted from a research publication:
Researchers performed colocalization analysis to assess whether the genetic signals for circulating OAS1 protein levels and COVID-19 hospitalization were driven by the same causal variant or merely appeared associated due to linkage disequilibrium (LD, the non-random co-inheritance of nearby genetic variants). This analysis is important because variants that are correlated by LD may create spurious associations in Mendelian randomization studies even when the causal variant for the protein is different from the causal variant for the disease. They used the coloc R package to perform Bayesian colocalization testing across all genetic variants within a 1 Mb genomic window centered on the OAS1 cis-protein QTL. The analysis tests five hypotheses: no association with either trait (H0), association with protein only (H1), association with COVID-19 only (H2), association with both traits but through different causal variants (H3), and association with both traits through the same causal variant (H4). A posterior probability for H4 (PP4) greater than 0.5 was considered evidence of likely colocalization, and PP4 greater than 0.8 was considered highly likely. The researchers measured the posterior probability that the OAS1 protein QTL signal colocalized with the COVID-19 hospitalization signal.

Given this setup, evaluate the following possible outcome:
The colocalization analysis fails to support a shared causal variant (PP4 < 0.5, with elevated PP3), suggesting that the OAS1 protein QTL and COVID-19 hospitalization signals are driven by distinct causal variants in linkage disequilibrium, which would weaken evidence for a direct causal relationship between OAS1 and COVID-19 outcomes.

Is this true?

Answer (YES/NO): NO